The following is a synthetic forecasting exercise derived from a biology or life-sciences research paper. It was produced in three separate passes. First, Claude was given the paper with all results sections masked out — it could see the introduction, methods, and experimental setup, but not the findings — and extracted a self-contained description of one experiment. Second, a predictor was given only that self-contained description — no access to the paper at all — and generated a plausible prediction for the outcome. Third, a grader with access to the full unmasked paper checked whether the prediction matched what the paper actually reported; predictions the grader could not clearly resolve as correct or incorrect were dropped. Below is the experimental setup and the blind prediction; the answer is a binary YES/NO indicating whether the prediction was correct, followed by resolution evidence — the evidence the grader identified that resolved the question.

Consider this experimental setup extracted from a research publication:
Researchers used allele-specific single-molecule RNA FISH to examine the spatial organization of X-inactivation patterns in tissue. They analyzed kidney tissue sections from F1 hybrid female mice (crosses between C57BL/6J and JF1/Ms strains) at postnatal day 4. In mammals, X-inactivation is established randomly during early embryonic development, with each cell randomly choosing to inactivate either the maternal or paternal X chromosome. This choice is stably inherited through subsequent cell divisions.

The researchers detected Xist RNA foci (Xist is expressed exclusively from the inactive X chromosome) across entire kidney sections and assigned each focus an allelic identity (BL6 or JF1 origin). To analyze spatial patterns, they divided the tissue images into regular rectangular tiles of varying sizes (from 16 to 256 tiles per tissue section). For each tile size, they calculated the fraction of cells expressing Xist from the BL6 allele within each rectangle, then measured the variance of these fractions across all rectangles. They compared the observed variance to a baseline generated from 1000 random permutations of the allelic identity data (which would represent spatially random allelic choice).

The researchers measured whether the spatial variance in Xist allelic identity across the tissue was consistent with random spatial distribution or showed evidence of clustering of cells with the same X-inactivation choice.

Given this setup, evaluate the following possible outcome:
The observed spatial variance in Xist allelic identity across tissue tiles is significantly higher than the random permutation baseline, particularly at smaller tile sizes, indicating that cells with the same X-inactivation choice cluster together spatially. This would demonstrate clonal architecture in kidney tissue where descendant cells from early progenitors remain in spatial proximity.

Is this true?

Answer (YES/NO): NO